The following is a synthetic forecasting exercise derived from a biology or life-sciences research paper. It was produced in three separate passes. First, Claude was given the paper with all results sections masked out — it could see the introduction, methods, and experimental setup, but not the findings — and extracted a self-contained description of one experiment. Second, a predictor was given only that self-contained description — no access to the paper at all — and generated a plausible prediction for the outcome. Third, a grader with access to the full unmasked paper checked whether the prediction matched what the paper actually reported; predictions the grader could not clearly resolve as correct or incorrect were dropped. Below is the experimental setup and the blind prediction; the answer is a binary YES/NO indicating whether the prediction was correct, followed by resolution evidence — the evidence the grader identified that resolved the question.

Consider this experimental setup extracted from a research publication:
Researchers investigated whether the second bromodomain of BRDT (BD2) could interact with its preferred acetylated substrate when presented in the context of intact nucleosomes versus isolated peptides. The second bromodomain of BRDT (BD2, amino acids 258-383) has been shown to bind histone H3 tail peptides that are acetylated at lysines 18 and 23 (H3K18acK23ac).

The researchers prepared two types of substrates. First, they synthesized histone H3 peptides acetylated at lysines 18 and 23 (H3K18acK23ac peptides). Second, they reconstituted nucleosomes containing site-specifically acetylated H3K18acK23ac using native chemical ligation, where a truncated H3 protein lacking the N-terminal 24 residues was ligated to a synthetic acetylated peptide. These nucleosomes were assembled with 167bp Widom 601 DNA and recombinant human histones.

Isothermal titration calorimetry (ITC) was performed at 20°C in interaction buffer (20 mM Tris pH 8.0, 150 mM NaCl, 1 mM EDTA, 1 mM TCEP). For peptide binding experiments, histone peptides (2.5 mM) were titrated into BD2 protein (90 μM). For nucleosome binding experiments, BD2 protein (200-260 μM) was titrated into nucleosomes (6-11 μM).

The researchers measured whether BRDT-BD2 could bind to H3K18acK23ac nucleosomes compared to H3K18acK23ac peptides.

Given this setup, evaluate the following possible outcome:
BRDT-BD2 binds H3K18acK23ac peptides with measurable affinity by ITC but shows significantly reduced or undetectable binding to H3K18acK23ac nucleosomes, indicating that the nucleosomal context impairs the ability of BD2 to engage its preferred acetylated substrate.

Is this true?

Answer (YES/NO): YES